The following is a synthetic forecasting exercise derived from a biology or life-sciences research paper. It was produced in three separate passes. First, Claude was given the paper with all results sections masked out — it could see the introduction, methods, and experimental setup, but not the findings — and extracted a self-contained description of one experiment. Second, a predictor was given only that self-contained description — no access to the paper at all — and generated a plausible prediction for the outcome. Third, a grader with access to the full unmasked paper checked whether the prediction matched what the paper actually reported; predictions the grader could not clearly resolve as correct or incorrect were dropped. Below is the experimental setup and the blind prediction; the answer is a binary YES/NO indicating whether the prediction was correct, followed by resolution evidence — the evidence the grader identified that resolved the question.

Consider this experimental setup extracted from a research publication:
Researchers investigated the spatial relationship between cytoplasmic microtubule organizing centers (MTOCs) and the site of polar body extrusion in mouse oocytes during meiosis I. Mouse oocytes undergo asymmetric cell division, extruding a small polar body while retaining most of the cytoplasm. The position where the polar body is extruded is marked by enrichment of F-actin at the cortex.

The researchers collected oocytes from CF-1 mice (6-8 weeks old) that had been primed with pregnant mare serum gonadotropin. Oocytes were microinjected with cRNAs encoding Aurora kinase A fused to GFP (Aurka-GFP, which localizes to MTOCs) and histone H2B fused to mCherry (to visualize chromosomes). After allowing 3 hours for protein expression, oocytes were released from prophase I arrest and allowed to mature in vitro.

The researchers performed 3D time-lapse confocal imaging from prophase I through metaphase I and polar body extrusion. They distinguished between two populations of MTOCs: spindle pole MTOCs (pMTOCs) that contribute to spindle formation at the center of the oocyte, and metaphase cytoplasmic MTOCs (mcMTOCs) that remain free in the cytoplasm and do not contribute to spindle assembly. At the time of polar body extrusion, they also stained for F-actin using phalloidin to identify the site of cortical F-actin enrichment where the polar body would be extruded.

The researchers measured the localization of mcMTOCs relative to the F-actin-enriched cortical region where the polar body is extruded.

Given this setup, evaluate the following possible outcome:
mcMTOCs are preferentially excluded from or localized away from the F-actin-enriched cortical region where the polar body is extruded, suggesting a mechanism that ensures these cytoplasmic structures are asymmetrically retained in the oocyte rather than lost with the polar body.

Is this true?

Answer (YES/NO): YES